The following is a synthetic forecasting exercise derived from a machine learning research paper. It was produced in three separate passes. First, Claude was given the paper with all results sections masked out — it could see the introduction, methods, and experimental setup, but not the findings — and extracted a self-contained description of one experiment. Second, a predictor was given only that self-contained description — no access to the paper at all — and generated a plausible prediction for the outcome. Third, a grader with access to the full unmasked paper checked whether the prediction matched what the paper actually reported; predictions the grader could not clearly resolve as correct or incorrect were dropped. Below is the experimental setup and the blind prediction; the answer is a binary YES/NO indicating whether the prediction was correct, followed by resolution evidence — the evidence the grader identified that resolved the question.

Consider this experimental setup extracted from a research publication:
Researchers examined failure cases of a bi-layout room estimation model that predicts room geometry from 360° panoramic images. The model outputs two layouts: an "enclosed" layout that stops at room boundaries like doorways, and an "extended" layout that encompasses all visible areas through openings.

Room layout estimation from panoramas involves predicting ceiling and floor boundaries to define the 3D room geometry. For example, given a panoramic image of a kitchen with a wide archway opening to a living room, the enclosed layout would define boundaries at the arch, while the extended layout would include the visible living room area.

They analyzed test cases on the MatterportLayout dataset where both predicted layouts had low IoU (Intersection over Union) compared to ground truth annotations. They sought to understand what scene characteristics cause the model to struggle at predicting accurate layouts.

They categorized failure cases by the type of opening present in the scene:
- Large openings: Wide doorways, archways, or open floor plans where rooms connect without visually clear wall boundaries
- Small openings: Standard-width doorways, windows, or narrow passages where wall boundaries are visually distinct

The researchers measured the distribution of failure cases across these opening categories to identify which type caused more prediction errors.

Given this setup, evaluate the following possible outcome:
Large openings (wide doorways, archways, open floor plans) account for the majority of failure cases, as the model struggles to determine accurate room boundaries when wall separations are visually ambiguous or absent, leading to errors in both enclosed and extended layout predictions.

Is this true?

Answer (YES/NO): YES